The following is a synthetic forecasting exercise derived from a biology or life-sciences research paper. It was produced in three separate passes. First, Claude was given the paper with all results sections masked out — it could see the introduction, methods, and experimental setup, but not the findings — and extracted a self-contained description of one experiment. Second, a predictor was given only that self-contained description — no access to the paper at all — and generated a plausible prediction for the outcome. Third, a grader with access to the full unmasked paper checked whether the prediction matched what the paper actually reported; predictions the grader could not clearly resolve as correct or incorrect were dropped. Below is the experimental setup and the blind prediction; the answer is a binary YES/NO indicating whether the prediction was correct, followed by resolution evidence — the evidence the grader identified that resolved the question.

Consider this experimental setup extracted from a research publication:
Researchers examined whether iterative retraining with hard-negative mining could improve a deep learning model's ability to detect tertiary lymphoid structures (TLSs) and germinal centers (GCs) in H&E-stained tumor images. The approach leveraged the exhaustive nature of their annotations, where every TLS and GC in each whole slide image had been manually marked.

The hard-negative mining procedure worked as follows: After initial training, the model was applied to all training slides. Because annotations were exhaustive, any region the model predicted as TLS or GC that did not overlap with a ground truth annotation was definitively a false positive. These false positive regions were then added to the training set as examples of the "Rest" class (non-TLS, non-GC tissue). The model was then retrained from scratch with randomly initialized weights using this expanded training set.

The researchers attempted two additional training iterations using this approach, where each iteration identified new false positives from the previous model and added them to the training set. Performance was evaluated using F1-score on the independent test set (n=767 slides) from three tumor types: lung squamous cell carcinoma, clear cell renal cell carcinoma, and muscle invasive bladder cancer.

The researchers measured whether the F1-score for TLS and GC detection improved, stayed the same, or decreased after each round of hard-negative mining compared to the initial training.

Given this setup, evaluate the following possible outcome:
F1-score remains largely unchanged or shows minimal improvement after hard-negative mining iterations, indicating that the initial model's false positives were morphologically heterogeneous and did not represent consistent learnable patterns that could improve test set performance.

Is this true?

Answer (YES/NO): YES